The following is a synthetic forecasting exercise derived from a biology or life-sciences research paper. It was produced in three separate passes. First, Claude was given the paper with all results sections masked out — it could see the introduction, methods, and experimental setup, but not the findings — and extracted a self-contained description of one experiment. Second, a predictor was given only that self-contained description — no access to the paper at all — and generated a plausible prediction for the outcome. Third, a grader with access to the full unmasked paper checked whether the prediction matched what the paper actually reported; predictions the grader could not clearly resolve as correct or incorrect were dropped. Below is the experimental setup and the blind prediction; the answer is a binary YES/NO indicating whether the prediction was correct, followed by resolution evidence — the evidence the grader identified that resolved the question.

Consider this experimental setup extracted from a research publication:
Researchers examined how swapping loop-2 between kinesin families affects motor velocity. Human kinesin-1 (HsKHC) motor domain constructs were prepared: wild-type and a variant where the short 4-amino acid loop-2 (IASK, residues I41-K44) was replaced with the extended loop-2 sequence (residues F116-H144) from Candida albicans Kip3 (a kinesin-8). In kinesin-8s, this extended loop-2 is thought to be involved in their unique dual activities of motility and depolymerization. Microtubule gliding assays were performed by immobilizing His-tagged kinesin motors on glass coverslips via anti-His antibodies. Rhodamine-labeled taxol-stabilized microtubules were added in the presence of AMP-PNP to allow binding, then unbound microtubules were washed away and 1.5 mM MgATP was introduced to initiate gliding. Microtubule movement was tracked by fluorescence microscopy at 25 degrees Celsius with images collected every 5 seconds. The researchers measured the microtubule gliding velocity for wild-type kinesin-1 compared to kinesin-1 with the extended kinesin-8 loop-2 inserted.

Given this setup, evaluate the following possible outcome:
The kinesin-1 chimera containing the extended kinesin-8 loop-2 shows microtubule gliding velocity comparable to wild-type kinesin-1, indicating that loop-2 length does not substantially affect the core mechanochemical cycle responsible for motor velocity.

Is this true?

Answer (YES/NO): NO